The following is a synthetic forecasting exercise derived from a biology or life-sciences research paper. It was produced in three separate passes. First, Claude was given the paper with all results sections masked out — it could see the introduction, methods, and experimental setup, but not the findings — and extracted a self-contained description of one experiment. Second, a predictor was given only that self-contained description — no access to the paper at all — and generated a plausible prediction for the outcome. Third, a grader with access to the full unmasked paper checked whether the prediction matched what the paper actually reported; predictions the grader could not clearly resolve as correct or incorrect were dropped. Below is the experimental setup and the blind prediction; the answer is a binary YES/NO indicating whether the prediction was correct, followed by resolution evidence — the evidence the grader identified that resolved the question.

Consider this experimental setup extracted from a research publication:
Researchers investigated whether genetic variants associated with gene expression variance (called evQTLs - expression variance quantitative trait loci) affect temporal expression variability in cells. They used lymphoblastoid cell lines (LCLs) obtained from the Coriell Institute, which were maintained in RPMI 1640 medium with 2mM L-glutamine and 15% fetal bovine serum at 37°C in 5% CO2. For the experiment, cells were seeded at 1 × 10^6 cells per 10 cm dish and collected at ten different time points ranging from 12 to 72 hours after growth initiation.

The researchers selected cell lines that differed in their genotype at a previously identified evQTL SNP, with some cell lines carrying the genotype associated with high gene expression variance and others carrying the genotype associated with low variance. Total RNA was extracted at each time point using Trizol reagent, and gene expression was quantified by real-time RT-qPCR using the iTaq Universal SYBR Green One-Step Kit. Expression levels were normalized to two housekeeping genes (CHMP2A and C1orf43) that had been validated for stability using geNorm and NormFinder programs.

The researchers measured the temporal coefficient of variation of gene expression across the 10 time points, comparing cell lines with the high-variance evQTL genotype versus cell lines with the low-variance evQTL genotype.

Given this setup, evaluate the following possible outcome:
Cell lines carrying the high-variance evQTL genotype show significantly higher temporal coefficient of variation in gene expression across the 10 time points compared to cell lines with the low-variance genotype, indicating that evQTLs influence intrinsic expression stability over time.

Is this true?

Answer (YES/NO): YES